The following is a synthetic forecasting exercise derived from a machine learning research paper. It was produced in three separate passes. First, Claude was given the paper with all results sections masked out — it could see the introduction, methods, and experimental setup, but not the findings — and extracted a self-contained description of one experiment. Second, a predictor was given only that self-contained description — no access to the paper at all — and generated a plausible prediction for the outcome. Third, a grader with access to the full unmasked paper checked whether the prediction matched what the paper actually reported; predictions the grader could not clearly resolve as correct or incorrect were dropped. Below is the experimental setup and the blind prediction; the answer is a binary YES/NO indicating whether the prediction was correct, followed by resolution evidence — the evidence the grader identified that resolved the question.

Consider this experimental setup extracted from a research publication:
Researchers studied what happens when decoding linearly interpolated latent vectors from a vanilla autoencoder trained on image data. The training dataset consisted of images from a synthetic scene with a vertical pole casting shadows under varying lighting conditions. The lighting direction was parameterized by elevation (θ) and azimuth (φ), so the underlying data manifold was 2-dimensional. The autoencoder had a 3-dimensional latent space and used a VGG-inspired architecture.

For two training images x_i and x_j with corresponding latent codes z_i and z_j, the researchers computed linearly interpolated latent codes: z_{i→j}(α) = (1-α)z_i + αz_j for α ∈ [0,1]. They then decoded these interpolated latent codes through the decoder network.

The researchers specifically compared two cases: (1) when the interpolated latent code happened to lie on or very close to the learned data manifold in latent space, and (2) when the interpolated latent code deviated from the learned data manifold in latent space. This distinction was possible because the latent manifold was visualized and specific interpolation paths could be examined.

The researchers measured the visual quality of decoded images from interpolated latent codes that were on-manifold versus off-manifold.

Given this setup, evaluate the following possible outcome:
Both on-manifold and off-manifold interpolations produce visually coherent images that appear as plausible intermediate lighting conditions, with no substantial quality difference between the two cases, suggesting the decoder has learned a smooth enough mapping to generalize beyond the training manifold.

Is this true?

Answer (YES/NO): NO